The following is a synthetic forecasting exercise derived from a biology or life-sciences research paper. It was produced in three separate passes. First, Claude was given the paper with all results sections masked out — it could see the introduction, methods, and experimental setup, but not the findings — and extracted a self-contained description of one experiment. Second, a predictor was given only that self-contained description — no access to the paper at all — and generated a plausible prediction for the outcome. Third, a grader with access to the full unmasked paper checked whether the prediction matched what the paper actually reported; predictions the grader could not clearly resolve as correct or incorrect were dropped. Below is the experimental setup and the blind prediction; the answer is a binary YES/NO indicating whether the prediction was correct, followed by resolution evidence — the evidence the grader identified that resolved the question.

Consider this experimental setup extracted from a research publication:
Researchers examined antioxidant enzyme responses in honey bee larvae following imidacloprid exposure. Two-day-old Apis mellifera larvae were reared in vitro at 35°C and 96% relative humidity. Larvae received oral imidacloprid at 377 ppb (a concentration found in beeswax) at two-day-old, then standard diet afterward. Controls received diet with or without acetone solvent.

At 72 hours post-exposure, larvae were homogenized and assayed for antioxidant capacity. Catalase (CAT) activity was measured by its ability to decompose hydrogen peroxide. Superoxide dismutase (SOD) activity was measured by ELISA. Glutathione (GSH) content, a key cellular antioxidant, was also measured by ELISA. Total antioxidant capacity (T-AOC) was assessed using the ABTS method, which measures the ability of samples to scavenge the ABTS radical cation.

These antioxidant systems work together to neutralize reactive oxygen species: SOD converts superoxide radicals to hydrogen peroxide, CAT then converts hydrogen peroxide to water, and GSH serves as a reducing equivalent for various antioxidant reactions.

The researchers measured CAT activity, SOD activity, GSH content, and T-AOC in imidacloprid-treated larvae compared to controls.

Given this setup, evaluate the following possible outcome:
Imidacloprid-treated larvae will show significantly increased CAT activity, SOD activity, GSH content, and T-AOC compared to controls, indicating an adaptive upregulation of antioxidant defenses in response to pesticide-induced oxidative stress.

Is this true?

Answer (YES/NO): YES